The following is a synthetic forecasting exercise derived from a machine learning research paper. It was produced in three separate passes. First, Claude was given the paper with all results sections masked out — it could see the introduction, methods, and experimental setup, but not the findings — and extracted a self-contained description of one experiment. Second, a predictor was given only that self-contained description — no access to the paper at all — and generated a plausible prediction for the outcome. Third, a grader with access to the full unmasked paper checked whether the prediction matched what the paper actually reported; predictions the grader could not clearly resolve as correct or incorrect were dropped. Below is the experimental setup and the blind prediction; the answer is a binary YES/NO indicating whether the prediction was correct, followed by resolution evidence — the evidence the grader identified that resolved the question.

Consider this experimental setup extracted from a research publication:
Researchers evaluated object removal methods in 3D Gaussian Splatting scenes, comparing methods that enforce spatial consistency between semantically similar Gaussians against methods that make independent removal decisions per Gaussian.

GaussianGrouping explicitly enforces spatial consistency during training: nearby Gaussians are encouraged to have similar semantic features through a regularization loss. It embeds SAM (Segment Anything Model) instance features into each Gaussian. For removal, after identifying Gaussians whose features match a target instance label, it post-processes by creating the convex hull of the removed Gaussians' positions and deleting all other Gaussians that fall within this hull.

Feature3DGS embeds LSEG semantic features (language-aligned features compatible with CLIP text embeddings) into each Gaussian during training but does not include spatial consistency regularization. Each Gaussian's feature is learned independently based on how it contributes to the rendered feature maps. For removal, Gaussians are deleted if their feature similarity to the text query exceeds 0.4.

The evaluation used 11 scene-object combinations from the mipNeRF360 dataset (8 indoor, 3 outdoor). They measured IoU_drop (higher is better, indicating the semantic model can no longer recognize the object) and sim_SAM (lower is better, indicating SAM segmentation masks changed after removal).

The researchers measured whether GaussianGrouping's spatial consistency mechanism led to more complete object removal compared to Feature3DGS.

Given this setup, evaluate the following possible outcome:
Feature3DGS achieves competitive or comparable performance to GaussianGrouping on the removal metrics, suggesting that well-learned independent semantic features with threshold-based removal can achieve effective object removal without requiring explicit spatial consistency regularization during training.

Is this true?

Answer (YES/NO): NO